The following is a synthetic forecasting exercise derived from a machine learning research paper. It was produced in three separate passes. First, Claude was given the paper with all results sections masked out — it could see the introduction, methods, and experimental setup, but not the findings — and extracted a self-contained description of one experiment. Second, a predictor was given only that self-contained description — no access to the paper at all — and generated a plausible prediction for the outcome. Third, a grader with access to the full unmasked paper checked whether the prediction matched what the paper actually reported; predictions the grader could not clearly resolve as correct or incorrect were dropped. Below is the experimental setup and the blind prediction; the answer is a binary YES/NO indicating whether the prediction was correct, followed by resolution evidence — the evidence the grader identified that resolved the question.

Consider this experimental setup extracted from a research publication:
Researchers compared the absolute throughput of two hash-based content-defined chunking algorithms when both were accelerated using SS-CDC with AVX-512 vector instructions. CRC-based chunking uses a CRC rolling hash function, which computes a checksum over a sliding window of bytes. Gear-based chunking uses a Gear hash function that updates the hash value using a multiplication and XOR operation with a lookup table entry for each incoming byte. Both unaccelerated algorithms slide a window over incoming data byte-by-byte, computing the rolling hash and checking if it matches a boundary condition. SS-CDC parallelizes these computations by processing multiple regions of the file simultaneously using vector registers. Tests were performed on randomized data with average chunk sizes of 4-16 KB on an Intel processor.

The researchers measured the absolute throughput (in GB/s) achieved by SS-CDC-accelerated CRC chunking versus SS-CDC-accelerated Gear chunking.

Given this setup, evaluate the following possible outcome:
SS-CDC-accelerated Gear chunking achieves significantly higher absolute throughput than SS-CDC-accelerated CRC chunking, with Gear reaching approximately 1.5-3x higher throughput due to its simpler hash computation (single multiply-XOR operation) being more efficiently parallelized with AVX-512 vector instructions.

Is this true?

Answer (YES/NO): YES